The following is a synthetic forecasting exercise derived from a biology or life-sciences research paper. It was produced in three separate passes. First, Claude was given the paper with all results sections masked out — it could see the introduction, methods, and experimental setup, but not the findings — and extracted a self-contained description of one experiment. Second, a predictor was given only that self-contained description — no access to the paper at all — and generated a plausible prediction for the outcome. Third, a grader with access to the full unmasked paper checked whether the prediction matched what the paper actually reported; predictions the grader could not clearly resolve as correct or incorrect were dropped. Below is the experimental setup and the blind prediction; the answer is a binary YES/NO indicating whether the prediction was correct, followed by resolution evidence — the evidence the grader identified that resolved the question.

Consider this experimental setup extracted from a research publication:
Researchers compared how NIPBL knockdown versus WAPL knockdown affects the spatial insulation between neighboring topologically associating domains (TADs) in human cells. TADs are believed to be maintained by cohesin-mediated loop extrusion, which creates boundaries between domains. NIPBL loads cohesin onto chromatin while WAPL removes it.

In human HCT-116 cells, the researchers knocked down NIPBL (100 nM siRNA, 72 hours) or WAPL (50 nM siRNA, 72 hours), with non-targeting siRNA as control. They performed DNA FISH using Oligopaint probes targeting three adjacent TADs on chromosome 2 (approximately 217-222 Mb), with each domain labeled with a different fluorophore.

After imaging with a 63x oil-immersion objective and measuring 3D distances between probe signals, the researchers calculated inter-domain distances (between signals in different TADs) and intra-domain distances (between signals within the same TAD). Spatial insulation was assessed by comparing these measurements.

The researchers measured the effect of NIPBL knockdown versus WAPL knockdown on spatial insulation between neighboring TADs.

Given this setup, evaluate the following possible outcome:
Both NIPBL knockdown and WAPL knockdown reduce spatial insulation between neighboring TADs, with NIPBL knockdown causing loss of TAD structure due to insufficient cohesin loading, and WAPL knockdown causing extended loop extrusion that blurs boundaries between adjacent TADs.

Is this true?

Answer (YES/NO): NO